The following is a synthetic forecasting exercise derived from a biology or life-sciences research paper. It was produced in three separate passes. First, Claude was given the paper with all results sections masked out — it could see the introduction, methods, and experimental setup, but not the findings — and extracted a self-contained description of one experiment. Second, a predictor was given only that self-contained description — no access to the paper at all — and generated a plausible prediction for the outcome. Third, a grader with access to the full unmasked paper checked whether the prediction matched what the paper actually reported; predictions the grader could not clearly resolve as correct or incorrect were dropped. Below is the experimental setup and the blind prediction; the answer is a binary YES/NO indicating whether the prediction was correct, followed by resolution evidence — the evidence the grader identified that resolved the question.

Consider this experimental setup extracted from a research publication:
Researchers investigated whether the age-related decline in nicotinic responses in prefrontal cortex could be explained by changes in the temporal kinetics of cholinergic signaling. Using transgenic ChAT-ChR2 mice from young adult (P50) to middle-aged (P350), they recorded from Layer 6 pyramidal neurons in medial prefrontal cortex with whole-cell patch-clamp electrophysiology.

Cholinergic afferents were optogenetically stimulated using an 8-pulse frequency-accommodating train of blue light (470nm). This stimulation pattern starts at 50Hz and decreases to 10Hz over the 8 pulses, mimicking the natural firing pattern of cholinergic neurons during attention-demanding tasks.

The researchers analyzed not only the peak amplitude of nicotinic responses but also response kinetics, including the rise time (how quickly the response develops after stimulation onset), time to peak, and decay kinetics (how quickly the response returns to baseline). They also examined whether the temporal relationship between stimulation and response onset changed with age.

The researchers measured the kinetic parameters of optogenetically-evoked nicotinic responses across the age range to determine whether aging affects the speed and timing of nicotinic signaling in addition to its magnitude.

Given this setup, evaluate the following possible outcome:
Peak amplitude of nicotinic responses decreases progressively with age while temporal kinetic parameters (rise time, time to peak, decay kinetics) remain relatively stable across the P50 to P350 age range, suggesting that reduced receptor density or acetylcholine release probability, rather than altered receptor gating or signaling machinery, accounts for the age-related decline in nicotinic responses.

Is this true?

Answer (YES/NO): NO